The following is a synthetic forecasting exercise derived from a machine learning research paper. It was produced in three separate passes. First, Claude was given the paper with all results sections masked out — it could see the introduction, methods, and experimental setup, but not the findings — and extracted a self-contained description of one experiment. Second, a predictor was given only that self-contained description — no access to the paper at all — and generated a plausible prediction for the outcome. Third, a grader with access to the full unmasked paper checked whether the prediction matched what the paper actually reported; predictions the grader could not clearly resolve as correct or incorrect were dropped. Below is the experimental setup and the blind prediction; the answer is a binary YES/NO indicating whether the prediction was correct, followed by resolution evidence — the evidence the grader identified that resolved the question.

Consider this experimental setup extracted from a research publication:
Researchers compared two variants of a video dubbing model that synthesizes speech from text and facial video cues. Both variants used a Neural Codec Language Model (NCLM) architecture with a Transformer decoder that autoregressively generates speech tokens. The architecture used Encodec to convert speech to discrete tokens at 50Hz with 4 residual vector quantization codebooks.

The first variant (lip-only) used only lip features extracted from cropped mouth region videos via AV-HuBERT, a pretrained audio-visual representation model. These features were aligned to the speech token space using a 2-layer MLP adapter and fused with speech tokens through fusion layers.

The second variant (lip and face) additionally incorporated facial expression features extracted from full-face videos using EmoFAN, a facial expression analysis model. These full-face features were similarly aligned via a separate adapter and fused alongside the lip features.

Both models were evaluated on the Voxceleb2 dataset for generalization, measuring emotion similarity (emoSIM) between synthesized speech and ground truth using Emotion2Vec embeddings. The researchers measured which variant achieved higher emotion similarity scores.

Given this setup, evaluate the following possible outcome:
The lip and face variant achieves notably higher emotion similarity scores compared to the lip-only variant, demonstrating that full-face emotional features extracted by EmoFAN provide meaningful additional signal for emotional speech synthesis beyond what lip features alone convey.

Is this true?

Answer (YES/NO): YES